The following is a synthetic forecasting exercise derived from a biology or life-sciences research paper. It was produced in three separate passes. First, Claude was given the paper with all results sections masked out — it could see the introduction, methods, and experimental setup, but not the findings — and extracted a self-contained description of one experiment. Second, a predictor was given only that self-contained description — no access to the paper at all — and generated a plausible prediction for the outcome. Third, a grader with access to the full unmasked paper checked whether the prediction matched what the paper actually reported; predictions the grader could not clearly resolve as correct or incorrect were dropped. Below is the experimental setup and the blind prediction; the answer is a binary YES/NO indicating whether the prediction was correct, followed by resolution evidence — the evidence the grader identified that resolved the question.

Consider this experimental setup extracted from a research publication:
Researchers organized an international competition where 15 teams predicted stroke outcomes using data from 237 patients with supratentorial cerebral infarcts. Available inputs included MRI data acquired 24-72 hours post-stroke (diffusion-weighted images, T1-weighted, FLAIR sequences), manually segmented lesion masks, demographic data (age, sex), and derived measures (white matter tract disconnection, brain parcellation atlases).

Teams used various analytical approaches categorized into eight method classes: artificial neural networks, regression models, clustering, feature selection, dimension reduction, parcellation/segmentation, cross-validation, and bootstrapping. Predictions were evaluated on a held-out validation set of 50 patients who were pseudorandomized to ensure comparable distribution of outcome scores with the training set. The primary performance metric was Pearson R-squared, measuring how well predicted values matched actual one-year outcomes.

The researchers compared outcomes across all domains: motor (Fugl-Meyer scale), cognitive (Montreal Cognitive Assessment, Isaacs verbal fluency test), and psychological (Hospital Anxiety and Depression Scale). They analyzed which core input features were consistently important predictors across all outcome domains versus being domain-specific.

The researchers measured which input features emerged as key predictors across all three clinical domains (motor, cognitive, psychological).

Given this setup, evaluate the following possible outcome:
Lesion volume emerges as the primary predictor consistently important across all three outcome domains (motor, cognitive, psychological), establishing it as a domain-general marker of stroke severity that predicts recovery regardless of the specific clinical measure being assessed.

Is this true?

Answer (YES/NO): NO